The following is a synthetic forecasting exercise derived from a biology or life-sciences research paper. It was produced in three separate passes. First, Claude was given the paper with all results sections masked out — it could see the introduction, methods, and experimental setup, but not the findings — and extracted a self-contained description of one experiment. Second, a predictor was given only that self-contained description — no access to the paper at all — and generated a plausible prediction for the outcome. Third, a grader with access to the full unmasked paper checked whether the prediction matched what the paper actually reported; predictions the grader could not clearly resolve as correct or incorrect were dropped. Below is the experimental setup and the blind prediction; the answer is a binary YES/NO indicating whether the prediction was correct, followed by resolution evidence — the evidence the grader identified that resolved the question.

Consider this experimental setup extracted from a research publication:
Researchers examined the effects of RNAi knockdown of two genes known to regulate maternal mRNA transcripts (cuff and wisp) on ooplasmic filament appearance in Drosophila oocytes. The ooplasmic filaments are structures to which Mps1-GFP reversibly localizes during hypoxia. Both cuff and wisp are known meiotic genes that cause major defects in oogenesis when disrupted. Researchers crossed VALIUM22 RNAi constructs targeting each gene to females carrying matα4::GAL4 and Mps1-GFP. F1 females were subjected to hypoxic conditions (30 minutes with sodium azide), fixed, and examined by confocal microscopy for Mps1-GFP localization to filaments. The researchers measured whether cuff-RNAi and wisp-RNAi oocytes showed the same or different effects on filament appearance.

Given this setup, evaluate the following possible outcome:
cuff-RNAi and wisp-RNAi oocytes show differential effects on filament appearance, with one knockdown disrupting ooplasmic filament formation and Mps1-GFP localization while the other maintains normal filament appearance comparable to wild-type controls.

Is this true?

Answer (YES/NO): NO